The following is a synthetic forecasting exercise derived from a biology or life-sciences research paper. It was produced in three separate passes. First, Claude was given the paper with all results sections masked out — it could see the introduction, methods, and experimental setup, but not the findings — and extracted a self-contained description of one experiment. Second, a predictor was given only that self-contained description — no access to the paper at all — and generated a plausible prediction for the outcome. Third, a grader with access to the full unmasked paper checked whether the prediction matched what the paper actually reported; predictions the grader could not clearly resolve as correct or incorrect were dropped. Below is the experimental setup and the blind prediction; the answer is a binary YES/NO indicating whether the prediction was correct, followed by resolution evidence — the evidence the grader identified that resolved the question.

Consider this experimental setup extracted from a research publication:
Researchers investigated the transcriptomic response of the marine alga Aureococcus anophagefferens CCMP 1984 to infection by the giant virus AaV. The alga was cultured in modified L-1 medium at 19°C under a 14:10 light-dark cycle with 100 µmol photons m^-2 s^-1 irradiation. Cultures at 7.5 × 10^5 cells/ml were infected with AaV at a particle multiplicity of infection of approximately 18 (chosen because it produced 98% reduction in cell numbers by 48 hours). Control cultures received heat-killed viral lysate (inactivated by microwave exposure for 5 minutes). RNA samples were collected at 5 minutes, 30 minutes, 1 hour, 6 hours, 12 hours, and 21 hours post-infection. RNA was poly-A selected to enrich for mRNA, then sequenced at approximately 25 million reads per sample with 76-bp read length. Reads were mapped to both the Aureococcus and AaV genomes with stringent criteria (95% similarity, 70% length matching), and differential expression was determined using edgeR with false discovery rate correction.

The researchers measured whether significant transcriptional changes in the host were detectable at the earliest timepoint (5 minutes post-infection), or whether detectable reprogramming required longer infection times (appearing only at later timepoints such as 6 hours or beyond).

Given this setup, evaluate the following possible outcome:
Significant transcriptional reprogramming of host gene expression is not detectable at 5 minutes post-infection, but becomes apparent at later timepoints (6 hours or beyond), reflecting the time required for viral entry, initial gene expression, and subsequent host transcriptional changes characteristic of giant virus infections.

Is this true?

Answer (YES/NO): NO